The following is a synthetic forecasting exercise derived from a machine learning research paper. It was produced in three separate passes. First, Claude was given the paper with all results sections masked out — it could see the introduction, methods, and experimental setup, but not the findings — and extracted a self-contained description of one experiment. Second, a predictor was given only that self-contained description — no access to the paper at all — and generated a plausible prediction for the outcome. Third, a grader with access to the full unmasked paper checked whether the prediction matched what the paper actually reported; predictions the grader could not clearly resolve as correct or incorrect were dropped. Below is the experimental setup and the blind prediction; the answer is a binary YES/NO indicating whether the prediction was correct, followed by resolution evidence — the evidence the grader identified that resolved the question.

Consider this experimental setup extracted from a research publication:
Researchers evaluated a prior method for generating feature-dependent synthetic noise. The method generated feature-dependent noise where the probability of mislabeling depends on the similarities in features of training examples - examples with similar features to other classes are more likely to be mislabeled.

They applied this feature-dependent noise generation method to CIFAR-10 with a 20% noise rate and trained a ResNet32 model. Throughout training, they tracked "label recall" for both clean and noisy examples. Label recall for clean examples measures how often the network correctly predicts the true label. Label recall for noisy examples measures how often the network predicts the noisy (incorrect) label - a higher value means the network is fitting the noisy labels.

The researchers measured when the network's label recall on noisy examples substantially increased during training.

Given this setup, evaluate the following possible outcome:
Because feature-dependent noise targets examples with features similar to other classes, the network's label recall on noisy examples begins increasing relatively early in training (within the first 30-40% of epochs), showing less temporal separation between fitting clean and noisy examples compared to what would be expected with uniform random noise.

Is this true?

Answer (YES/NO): NO